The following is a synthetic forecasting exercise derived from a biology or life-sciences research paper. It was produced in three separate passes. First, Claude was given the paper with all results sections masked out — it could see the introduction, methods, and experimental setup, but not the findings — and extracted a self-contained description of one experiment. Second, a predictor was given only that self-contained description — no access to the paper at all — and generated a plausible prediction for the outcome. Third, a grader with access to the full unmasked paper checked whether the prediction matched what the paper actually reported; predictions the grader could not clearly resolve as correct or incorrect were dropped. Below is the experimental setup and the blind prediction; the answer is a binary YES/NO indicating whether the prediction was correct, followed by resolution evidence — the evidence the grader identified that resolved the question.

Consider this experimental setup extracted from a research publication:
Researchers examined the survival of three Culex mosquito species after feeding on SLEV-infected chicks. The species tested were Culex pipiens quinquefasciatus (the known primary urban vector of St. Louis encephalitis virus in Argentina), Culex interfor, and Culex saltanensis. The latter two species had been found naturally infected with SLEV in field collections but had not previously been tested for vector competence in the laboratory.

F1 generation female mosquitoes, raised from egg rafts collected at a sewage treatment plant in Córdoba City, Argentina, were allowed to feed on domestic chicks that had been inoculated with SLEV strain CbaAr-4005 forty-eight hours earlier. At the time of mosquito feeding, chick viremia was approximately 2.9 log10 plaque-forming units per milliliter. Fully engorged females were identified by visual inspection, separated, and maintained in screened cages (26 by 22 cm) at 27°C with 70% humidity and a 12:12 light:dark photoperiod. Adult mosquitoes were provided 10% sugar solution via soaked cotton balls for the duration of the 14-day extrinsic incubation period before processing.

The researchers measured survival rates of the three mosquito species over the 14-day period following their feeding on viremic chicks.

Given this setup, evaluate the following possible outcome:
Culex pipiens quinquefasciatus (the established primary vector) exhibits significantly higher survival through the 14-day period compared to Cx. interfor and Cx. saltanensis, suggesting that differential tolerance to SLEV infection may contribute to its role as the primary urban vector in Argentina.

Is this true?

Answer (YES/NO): NO